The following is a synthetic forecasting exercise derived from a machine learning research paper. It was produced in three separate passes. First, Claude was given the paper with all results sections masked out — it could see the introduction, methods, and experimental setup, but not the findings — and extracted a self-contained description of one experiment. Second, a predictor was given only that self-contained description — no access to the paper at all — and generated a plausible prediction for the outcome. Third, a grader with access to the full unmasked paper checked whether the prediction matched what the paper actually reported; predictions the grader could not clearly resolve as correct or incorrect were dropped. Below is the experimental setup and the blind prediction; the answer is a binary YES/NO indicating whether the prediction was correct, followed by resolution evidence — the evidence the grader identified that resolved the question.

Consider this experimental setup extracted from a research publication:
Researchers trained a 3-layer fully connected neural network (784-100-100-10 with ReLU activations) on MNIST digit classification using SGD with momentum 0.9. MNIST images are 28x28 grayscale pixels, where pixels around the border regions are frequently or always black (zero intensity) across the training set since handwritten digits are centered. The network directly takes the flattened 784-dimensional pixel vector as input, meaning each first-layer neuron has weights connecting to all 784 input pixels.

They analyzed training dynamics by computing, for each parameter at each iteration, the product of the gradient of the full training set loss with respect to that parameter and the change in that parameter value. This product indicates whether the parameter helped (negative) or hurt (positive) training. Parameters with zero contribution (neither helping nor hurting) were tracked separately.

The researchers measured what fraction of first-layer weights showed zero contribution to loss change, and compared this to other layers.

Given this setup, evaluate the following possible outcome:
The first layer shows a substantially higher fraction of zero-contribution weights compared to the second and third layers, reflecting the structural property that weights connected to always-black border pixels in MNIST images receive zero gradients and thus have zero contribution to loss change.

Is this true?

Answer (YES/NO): YES